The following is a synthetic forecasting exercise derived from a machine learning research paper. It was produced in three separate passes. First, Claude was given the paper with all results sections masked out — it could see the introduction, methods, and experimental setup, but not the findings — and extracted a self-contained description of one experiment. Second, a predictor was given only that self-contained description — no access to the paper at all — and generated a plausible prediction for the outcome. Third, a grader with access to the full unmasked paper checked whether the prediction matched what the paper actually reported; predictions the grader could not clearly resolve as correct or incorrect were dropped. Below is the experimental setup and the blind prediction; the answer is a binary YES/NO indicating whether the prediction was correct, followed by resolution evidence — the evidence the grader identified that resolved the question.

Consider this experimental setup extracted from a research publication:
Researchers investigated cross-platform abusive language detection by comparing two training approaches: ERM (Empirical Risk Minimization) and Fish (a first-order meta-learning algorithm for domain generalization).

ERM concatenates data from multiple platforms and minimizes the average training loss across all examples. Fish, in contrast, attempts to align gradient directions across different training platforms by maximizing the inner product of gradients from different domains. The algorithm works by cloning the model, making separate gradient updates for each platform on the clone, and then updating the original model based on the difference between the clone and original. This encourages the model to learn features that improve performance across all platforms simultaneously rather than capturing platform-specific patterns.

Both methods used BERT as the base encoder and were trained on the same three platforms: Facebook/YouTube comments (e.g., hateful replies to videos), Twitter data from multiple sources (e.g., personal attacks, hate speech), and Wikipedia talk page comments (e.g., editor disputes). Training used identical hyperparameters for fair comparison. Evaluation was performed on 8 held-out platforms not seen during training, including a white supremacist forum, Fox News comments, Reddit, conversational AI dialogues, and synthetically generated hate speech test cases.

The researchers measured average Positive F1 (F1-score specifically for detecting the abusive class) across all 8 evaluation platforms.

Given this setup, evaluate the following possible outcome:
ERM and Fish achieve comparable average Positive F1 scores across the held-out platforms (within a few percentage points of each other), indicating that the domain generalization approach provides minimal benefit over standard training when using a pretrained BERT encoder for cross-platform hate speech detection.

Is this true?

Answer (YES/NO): YES